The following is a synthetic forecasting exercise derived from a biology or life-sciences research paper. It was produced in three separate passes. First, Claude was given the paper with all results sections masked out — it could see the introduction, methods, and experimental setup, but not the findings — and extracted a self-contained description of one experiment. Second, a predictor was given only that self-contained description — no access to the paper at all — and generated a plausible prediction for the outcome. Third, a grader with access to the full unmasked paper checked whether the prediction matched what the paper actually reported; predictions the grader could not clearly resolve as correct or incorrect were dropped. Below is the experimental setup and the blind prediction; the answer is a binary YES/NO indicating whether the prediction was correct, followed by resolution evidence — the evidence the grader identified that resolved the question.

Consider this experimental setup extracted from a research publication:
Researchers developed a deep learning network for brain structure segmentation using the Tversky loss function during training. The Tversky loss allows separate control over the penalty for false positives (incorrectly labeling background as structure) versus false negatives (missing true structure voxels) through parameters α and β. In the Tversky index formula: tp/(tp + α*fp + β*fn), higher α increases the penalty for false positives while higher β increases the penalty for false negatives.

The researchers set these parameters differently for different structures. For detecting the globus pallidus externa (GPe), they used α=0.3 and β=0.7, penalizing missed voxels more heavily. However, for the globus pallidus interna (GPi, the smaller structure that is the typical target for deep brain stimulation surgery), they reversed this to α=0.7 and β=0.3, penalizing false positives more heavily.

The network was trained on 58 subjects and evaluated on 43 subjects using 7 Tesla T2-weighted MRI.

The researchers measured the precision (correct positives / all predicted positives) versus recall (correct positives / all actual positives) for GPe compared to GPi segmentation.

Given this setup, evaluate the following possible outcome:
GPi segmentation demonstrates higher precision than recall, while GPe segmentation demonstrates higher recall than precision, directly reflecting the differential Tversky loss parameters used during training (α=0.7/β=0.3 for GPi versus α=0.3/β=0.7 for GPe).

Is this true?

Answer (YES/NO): NO